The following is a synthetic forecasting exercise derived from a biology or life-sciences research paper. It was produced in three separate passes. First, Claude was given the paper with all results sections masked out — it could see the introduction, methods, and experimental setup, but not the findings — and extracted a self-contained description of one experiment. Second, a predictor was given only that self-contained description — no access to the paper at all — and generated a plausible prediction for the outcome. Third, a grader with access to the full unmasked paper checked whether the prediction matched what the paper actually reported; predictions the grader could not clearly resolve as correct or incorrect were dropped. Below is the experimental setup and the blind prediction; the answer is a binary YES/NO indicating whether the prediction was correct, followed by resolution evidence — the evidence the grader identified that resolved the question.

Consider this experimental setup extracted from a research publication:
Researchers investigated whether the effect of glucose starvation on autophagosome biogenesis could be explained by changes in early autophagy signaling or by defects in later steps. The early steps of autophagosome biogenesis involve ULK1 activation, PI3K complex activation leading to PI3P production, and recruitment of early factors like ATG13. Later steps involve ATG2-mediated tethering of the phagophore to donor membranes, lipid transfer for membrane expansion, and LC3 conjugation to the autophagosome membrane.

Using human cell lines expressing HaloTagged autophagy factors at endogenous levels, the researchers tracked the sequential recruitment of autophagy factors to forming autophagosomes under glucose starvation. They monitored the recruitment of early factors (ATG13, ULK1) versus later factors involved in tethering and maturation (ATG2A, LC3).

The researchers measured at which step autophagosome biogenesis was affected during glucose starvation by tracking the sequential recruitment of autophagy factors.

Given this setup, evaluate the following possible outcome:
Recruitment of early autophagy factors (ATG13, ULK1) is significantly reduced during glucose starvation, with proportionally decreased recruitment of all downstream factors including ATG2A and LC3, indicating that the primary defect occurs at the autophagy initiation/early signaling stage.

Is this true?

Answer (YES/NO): NO